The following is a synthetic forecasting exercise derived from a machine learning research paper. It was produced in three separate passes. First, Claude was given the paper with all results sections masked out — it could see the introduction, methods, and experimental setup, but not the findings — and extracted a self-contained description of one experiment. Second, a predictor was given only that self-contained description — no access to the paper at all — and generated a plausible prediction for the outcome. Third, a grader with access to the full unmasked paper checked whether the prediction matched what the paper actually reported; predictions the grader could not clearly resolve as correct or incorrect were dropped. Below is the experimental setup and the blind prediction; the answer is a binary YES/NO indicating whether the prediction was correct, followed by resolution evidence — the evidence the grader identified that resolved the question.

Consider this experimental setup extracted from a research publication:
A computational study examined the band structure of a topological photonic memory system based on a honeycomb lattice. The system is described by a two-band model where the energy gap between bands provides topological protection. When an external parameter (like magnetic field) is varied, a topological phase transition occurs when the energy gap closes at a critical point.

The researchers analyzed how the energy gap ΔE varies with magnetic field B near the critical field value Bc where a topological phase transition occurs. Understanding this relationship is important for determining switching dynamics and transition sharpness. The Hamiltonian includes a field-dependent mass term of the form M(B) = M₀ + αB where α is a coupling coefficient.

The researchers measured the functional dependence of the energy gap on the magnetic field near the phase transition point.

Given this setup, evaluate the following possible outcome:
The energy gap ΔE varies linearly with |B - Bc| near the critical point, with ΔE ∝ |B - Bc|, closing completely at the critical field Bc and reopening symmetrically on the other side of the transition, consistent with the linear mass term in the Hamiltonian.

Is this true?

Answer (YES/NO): YES